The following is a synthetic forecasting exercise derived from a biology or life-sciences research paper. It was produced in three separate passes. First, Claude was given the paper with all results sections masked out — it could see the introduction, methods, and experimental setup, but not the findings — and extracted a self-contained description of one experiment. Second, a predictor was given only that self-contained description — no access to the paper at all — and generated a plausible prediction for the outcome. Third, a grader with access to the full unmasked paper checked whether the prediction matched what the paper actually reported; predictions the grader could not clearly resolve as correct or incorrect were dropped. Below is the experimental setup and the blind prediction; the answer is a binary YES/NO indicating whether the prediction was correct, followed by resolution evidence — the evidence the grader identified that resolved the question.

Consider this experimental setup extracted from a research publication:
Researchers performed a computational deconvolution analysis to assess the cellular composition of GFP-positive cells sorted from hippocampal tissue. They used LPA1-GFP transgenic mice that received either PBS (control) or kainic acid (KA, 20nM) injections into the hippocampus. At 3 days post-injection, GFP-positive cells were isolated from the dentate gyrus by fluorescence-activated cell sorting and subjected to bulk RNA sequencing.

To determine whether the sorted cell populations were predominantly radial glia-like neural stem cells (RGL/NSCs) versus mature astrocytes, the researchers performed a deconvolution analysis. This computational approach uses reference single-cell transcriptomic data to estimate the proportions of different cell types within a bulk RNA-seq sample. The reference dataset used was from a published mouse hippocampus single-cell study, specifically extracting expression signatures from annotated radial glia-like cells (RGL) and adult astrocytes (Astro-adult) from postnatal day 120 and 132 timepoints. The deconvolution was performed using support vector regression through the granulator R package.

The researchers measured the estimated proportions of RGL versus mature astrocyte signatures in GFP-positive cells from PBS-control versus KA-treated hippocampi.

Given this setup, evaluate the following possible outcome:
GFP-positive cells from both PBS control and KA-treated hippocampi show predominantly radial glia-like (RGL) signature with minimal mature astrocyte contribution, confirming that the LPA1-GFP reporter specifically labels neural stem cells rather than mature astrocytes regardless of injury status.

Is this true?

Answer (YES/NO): NO